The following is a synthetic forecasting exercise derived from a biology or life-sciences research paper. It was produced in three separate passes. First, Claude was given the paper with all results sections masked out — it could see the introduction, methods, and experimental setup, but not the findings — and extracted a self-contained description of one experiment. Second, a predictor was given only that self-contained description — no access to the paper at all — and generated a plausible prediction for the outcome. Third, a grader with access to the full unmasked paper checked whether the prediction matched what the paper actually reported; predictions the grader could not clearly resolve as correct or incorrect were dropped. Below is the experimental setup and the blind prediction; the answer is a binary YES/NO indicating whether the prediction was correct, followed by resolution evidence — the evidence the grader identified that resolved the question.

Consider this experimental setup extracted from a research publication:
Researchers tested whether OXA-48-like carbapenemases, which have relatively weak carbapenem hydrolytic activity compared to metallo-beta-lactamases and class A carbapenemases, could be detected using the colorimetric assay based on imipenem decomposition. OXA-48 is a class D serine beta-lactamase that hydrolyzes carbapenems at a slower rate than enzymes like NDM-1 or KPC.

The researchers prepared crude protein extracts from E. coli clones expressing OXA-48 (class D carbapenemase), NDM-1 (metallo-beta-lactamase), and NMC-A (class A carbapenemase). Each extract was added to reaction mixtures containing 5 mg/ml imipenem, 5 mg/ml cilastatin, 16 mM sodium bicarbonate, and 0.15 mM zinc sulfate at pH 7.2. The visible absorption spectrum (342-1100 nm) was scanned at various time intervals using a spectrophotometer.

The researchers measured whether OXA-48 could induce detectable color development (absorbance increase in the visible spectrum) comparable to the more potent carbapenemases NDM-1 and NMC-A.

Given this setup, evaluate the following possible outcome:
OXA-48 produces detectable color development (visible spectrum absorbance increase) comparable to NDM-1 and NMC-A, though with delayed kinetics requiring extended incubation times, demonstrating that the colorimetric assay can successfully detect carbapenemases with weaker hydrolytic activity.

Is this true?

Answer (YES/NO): NO